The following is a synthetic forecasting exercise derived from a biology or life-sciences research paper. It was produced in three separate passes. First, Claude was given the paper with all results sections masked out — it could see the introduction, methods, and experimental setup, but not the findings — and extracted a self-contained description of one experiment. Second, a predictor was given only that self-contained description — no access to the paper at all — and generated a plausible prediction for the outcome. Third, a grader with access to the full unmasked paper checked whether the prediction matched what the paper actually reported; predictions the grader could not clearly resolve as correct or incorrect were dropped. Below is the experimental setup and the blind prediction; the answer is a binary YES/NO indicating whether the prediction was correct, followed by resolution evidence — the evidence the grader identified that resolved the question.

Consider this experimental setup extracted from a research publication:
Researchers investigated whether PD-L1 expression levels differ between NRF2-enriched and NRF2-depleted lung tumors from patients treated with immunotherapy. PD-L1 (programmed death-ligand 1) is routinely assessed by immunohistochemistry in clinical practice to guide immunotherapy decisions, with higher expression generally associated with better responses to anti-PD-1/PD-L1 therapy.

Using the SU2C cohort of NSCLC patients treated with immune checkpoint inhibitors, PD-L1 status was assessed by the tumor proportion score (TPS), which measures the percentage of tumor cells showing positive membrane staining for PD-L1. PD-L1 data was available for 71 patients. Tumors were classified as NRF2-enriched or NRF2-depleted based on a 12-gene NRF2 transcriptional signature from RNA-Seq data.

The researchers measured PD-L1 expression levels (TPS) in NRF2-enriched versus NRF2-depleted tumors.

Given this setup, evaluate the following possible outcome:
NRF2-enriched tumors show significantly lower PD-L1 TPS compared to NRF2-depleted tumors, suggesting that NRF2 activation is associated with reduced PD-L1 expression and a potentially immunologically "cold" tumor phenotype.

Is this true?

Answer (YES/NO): NO